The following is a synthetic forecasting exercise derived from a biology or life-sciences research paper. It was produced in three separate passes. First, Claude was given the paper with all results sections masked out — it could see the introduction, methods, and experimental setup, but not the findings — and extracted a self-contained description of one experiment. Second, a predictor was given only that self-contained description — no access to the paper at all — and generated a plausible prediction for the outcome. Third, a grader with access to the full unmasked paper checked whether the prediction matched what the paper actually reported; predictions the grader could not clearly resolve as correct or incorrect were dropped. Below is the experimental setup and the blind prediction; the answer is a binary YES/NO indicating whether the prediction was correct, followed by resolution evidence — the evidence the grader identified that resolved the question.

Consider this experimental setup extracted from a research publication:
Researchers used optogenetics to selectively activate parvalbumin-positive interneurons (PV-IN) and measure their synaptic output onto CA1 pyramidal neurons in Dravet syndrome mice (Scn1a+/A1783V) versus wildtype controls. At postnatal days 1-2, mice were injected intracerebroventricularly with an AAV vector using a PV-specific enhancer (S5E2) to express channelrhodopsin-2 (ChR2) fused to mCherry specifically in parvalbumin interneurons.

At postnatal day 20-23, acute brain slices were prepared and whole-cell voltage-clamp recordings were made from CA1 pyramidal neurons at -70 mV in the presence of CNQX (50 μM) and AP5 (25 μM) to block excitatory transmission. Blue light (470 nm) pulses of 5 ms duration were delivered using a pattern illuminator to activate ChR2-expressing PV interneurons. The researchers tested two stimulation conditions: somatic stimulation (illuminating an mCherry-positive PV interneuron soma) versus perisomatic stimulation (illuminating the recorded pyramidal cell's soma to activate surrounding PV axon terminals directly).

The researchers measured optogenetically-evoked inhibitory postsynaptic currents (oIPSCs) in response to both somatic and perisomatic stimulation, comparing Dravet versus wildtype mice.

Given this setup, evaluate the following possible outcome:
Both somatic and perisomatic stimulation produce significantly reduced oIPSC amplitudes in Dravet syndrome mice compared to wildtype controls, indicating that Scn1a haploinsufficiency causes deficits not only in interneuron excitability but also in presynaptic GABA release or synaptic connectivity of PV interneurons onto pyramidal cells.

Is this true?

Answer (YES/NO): NO